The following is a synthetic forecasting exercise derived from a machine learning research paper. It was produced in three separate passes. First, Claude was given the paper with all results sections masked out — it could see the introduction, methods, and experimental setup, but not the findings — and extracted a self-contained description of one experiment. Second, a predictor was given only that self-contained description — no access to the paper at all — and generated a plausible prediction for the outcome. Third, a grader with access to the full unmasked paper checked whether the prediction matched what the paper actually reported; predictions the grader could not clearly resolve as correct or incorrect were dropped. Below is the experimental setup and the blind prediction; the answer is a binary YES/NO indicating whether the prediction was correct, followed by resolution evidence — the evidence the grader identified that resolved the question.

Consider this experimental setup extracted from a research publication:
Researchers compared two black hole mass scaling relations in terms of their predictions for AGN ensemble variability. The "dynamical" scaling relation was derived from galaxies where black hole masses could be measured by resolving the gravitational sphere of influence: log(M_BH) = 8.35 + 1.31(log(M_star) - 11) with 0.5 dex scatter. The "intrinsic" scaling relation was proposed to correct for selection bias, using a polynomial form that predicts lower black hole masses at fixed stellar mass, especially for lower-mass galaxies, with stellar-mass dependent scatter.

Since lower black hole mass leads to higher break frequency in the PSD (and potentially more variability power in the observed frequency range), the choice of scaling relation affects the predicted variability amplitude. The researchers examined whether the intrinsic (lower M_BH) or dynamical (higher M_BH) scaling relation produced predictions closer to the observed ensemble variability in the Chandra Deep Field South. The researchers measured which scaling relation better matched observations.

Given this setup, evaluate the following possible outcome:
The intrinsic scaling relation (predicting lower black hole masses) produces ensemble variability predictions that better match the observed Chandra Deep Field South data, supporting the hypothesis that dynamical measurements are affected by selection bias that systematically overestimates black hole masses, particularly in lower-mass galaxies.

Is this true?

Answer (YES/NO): NO